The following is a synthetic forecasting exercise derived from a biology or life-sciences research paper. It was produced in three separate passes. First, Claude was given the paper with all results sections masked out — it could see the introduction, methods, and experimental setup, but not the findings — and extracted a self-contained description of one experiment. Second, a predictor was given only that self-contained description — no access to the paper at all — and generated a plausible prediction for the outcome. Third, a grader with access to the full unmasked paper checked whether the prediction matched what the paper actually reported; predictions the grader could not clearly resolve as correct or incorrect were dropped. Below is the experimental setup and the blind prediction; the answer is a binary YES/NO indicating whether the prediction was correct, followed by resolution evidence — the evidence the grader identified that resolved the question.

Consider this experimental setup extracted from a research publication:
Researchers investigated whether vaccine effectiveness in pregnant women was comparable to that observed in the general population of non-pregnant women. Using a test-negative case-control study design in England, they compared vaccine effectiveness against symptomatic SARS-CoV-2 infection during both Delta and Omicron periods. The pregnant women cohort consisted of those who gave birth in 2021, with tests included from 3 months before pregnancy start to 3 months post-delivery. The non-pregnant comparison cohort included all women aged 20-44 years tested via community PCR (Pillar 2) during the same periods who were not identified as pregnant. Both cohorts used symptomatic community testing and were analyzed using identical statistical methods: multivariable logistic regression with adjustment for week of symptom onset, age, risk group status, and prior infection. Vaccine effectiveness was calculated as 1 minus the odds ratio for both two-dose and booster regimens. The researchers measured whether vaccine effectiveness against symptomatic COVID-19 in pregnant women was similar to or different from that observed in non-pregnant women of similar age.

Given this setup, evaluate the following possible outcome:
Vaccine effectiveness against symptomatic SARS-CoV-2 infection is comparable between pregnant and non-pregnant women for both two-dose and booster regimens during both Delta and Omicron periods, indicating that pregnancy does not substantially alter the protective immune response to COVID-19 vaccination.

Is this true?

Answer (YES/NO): NO